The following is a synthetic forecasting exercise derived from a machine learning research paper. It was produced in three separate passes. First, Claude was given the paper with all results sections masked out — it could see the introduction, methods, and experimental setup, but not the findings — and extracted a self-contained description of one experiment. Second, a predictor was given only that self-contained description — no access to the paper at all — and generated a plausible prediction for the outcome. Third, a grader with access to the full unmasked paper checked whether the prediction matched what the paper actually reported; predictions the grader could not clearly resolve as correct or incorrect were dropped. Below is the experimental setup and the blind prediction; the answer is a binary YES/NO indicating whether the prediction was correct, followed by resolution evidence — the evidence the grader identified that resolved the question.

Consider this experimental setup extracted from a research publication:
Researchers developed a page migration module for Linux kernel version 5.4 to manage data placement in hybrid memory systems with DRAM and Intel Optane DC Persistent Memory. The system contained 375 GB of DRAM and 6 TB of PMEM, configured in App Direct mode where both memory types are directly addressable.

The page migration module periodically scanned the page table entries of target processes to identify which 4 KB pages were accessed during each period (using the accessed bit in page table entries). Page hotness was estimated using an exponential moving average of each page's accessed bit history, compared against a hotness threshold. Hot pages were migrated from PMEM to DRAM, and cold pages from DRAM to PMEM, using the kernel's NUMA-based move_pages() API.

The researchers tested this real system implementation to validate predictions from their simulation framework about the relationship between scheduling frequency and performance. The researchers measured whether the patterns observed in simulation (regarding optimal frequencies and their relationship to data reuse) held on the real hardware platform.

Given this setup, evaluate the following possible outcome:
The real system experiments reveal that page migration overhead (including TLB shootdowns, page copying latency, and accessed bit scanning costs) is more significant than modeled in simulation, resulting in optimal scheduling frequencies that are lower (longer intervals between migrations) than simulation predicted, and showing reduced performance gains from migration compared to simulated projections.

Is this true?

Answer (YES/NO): NO